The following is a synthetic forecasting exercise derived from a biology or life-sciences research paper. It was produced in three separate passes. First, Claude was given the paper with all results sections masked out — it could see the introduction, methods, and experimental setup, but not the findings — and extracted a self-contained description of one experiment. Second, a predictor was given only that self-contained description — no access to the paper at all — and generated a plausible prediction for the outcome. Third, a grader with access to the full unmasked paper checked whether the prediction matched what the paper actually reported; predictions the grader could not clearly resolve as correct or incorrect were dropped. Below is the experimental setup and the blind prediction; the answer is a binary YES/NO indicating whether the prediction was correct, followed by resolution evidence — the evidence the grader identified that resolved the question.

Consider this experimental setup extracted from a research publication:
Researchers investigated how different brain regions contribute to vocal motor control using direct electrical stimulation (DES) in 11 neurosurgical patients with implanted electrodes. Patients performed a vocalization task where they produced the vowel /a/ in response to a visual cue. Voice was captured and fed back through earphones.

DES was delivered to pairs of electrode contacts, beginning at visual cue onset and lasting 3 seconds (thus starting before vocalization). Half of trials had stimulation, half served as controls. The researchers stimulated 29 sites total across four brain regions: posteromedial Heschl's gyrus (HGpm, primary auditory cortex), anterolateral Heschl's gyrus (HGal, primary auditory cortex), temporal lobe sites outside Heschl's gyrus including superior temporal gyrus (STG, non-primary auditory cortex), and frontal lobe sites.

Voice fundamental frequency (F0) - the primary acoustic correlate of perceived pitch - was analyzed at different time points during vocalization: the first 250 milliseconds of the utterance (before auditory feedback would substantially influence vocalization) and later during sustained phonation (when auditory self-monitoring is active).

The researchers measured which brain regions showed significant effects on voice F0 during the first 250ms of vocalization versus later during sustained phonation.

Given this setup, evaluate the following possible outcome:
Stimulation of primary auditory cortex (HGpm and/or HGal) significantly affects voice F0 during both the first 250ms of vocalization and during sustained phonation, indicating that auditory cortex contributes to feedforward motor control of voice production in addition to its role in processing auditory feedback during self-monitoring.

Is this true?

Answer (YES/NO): NO